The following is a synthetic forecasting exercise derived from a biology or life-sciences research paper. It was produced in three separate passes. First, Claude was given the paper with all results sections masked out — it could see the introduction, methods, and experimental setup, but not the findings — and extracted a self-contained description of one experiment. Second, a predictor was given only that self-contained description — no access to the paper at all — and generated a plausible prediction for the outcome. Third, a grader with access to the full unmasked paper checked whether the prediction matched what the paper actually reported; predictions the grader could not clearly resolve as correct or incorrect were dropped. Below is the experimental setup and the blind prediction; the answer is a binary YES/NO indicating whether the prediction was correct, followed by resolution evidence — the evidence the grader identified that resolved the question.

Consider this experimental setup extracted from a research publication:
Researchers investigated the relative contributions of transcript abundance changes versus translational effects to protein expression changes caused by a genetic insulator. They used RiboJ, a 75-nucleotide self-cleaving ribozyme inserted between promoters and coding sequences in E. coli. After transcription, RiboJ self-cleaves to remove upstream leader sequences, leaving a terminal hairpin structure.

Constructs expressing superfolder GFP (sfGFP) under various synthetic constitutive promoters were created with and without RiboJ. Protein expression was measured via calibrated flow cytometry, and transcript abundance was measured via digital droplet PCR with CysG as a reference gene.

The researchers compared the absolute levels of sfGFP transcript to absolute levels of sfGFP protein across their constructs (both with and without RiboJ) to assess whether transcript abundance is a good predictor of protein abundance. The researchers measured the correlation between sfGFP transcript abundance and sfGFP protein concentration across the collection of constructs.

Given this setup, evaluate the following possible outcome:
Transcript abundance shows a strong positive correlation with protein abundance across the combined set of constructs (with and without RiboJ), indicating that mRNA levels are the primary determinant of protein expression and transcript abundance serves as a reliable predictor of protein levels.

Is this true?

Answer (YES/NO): YES